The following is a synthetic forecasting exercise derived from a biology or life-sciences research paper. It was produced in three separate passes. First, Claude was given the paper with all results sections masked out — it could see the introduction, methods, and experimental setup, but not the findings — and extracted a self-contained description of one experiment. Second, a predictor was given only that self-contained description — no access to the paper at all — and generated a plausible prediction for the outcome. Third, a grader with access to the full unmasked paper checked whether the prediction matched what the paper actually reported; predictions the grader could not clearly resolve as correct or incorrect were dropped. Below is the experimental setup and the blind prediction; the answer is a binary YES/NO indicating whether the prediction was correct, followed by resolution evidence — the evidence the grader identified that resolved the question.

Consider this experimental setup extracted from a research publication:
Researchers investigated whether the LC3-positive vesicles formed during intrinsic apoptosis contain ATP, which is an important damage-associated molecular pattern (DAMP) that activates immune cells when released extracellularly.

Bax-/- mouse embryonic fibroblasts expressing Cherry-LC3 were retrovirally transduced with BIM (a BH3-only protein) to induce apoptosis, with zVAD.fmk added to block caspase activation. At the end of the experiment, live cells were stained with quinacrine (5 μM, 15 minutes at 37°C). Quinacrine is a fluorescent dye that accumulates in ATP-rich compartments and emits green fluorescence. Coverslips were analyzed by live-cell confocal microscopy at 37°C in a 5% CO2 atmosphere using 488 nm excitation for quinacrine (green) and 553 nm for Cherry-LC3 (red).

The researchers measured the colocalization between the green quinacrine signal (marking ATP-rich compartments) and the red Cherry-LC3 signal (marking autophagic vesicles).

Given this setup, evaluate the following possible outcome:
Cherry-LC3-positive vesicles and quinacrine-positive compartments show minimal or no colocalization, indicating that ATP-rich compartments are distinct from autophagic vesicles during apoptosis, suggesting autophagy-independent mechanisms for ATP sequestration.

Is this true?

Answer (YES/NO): NO